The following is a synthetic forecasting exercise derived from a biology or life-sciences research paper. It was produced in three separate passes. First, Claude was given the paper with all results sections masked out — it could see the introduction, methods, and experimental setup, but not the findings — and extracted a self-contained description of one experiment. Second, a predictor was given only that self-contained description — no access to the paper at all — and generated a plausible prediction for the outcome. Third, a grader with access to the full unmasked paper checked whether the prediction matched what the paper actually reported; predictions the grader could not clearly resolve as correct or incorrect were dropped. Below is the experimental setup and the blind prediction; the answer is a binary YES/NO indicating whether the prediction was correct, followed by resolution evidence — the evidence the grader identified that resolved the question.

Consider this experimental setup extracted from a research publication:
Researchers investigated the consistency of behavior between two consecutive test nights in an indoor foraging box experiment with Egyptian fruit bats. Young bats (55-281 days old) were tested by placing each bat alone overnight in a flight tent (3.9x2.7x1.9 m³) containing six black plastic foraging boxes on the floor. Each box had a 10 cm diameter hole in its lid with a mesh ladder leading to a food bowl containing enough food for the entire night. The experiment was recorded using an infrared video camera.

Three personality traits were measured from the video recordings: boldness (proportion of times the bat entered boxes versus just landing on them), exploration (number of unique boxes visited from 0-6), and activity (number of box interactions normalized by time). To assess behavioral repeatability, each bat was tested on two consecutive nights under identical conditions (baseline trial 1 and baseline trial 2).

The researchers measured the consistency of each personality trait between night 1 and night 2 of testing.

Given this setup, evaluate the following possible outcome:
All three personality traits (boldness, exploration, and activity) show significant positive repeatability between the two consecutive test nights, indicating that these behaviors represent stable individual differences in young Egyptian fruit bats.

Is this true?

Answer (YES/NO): YES